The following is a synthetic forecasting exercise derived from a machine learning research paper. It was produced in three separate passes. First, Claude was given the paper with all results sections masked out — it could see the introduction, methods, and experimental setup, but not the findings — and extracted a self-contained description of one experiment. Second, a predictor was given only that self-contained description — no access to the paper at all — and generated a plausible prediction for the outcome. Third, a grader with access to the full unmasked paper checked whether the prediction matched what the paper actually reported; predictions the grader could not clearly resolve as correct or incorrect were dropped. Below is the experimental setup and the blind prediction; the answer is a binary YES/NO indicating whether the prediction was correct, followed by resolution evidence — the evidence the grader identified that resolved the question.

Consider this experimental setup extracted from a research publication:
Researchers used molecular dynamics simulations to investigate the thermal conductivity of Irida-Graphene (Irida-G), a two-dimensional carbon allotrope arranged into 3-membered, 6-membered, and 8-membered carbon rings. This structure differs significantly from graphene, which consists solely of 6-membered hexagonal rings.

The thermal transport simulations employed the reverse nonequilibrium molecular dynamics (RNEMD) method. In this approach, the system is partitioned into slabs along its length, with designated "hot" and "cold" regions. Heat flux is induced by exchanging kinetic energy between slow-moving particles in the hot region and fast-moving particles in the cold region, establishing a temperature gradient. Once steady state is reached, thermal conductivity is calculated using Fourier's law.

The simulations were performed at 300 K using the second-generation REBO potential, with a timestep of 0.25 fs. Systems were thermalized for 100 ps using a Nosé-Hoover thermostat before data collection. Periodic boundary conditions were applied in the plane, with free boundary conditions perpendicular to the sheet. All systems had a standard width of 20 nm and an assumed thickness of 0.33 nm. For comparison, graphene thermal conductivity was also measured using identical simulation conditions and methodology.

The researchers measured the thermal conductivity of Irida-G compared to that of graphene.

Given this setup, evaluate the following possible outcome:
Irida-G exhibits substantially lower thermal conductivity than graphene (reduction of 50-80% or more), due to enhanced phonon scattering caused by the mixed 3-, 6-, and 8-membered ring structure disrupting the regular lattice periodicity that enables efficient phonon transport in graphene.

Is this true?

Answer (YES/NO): YES